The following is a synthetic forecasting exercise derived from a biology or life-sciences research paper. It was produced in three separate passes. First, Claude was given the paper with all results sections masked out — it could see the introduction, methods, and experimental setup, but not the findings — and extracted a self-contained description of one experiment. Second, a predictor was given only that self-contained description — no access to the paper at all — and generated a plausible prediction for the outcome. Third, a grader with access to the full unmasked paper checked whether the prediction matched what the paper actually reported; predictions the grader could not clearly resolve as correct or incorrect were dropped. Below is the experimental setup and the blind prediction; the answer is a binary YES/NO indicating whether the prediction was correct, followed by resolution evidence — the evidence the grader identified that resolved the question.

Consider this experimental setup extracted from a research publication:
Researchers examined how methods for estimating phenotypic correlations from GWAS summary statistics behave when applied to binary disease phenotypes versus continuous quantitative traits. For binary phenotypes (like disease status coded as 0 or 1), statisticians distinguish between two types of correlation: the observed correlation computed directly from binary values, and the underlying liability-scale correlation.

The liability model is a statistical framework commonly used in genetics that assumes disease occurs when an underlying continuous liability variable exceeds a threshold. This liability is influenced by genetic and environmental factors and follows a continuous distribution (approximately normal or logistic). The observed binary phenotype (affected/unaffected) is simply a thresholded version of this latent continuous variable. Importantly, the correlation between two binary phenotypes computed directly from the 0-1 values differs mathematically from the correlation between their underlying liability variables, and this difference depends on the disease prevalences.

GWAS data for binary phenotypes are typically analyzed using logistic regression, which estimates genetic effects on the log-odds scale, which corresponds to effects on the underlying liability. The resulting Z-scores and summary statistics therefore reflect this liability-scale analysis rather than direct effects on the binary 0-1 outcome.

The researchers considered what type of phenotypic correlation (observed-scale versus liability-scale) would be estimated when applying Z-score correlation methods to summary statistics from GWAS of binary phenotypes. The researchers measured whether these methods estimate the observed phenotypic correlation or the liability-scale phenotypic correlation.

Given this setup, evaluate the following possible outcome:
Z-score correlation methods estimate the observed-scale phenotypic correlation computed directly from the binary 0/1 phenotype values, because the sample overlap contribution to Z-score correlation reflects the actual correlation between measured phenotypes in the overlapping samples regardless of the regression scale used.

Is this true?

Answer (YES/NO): NO